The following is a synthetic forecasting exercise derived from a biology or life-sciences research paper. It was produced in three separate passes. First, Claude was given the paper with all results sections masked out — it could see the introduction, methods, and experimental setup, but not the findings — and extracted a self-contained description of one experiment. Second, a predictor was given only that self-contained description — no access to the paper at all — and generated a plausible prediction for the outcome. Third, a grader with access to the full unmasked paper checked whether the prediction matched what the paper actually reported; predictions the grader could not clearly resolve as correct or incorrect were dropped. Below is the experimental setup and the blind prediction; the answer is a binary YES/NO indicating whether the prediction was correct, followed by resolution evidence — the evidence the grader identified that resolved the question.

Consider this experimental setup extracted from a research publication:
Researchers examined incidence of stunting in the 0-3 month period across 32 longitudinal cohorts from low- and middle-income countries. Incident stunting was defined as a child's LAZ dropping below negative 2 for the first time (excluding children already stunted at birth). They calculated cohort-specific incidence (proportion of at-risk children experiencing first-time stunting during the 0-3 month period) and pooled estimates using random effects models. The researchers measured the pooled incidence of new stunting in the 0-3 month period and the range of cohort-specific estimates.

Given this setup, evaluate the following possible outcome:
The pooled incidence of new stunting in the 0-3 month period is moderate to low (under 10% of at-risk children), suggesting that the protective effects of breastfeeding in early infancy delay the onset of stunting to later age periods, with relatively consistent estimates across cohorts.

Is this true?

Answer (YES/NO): NO